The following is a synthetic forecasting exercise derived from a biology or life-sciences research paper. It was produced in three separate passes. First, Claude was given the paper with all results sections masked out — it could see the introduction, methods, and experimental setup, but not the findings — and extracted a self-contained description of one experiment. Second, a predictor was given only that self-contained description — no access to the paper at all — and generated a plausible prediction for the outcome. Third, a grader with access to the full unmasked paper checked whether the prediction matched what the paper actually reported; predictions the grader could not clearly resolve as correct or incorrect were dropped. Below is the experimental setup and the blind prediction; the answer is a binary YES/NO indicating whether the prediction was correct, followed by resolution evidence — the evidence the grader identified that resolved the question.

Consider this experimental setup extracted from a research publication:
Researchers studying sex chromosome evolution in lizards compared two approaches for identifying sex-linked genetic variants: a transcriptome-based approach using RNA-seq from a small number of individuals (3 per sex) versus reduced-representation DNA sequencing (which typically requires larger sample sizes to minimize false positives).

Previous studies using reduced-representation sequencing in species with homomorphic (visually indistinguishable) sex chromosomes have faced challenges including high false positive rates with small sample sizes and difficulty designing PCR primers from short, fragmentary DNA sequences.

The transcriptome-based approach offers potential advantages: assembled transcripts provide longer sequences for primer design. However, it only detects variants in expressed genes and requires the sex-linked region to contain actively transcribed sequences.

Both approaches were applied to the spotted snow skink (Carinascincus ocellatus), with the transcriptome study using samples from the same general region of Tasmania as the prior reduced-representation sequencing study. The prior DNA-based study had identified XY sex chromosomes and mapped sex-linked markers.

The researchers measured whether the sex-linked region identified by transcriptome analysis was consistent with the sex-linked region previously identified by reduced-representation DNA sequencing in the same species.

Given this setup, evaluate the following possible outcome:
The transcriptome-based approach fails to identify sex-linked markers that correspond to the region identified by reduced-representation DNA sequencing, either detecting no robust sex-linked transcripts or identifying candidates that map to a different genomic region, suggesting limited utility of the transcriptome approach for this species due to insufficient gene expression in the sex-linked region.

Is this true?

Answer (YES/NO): NO